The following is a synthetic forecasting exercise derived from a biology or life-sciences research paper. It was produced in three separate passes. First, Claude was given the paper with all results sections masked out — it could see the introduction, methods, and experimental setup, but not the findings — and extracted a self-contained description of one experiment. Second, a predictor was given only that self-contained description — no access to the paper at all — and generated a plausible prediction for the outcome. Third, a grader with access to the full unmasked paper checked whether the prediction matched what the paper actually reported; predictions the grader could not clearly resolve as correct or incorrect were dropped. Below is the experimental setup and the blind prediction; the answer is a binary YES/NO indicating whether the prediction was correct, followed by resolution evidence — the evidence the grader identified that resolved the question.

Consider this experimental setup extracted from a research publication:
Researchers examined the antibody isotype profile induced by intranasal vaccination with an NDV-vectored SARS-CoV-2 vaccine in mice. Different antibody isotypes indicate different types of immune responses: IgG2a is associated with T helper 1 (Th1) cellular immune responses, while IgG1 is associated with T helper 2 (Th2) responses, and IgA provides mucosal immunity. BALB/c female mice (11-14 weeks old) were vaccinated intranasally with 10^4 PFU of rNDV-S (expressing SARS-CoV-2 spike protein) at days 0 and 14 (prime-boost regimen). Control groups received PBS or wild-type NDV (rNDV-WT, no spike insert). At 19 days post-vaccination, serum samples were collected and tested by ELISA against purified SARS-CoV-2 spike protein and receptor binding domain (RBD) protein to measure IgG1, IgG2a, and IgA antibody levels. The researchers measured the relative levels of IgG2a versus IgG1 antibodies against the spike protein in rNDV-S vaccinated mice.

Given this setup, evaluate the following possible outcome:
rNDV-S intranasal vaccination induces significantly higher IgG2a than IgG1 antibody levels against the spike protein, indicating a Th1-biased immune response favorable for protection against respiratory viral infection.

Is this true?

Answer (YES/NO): YES